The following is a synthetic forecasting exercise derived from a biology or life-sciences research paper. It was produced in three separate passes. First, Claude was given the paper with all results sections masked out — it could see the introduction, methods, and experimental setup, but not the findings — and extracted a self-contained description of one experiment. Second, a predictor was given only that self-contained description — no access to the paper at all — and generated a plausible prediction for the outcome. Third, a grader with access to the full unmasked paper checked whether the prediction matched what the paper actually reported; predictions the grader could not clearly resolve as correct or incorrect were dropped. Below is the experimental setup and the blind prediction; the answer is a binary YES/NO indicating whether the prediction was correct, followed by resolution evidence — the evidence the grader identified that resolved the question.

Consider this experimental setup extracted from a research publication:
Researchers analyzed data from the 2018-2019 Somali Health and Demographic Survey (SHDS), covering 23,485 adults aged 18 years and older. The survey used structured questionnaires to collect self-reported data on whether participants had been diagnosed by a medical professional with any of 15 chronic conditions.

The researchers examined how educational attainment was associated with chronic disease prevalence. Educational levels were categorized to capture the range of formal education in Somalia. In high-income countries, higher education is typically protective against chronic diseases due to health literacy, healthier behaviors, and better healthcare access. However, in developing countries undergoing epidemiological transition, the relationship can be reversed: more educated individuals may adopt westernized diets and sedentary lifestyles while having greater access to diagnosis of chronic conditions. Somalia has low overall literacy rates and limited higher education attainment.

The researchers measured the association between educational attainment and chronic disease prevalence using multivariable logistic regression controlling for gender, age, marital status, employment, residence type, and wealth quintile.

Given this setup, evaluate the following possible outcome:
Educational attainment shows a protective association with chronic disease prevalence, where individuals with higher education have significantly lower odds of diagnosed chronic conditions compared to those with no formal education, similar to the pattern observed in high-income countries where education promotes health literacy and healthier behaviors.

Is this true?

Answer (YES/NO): NO